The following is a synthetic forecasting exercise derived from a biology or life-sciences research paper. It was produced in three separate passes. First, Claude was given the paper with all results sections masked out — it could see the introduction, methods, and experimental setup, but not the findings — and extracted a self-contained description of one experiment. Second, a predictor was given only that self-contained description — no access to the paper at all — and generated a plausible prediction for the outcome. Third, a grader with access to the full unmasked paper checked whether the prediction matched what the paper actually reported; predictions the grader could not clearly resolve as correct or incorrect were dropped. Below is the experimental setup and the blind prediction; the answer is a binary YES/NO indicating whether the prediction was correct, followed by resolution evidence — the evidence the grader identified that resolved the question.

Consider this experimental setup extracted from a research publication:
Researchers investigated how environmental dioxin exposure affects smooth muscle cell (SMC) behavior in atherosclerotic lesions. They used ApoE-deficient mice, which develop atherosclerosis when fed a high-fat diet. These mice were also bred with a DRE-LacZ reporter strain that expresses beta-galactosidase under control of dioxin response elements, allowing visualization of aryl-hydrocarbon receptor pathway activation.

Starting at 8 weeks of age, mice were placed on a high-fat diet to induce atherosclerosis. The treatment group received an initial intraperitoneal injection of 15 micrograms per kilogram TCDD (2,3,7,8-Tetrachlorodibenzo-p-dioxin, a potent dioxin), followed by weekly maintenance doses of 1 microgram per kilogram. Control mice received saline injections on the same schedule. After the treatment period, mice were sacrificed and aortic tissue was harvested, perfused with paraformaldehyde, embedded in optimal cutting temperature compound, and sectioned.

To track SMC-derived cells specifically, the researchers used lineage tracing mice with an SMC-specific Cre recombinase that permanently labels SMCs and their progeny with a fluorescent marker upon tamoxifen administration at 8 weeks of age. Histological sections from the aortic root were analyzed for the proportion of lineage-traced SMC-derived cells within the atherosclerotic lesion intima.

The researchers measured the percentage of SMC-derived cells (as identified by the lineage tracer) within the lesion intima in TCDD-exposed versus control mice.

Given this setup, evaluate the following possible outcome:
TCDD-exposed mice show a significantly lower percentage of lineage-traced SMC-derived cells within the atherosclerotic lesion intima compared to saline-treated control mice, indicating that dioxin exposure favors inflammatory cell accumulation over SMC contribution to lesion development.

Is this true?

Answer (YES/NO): NO